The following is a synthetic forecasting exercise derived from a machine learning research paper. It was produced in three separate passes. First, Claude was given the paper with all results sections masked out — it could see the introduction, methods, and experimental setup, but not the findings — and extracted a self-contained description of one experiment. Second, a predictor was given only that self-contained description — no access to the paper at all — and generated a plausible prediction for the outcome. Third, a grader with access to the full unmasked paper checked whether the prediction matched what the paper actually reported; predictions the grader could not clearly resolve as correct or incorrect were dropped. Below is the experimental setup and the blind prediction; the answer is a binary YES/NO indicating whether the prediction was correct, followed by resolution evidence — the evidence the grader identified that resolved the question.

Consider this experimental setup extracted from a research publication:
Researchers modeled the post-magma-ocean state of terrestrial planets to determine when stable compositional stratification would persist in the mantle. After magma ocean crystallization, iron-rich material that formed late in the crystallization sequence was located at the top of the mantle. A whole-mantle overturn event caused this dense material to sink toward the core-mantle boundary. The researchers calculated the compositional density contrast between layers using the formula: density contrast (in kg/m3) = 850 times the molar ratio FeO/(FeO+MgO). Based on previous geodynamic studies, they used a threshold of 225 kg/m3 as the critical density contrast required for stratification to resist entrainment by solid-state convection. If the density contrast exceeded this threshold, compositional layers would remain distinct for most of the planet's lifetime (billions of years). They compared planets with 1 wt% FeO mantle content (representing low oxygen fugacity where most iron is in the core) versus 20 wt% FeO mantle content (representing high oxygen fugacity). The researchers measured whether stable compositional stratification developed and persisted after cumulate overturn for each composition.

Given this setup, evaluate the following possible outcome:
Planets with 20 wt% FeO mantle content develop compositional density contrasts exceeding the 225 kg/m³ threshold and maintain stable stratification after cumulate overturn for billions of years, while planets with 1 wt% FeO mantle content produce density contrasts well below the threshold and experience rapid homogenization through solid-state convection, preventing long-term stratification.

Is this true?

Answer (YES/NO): NO